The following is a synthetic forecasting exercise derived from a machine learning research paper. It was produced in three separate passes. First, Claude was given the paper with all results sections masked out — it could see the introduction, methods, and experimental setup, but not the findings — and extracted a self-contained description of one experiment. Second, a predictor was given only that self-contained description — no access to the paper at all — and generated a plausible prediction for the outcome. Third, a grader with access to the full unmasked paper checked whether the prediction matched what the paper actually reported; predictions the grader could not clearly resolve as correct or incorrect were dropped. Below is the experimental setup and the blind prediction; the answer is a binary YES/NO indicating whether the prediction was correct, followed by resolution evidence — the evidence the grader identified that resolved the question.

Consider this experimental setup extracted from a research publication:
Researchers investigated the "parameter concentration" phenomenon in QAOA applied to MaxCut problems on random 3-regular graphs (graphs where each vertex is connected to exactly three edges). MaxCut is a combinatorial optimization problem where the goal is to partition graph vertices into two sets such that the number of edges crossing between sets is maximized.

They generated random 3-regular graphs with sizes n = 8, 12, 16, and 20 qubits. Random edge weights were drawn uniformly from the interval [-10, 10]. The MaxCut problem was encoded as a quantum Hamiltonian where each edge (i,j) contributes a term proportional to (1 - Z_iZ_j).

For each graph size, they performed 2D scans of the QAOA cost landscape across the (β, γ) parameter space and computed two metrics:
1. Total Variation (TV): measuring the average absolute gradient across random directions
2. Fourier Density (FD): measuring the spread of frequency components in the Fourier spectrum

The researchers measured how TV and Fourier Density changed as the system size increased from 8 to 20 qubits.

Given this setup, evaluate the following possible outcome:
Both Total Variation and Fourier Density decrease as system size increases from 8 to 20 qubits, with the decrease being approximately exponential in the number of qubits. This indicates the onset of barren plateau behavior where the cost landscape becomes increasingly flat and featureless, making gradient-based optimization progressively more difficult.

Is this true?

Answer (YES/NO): NO